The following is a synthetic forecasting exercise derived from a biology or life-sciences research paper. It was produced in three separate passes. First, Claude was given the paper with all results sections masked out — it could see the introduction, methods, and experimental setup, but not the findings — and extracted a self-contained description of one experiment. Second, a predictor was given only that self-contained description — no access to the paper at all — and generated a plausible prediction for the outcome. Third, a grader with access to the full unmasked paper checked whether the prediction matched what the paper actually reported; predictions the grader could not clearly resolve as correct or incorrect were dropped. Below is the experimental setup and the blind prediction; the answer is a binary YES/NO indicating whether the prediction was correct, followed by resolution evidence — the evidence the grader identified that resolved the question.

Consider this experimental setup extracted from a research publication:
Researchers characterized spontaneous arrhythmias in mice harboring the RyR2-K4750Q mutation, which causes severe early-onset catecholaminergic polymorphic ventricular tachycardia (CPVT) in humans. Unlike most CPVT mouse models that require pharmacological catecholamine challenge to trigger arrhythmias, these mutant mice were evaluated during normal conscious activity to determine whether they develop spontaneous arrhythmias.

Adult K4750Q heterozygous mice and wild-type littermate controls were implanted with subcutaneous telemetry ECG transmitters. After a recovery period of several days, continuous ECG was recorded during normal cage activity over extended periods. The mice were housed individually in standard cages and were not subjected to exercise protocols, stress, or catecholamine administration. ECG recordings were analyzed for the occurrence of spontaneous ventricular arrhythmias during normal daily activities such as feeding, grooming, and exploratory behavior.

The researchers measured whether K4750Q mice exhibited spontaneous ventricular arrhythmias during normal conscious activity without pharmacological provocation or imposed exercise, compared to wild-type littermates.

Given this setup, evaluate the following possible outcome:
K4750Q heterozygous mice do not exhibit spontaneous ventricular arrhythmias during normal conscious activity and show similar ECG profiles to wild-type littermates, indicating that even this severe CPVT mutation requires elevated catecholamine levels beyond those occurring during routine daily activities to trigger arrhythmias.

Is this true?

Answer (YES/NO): NO